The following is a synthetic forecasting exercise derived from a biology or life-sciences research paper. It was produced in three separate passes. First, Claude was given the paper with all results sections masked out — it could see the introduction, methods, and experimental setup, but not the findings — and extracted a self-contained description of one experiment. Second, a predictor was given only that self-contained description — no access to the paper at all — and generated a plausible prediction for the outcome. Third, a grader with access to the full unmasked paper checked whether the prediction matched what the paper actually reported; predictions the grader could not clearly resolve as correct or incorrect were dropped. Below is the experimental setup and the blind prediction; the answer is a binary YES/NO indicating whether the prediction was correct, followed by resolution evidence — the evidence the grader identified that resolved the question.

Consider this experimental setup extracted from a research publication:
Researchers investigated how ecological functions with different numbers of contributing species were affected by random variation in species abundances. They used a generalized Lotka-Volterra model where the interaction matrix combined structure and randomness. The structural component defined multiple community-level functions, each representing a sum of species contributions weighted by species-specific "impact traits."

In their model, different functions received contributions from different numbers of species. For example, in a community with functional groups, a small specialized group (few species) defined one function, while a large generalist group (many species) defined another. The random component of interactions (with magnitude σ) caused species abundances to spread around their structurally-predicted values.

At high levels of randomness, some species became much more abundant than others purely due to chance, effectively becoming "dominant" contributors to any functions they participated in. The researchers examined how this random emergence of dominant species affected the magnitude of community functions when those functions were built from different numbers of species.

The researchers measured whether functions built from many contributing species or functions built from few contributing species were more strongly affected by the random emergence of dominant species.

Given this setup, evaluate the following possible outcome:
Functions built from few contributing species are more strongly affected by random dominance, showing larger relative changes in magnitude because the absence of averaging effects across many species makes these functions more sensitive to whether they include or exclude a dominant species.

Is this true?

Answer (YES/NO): NO